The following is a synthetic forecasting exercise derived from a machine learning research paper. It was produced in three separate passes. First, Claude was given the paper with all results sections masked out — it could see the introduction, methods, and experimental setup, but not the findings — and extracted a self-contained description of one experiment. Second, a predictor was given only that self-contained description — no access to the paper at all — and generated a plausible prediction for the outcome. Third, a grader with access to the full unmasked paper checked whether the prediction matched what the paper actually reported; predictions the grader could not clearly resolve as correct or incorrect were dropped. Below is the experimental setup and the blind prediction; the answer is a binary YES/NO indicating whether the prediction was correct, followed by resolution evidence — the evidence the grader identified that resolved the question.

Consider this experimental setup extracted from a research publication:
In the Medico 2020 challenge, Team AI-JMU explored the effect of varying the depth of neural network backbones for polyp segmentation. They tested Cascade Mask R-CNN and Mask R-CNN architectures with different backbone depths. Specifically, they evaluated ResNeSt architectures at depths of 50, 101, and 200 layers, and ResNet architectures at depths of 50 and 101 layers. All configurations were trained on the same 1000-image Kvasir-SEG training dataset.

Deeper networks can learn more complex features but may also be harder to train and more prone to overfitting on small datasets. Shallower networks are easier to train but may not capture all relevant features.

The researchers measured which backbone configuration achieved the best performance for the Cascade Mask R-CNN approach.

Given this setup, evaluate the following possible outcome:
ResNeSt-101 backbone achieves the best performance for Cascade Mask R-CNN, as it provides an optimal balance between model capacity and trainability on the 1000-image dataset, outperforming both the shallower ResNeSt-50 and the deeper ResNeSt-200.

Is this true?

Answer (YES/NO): YES